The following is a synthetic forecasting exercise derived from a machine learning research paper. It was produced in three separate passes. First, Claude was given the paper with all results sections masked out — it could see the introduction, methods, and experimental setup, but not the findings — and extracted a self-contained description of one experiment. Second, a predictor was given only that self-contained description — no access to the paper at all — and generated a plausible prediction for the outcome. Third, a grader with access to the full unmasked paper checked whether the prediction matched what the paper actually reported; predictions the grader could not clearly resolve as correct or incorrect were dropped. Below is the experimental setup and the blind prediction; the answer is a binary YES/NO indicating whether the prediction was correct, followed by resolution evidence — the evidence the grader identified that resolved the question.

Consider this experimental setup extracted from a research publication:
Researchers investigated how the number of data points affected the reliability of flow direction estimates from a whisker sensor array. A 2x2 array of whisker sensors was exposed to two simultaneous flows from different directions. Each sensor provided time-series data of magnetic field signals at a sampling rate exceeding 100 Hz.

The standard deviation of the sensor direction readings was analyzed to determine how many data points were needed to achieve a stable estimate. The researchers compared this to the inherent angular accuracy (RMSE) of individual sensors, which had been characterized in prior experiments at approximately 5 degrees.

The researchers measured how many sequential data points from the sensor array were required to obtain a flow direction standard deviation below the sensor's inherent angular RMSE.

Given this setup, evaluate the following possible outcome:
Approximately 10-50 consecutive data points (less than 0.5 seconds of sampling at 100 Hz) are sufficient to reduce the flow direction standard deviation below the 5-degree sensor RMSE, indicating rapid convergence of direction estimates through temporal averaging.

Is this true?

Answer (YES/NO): NO